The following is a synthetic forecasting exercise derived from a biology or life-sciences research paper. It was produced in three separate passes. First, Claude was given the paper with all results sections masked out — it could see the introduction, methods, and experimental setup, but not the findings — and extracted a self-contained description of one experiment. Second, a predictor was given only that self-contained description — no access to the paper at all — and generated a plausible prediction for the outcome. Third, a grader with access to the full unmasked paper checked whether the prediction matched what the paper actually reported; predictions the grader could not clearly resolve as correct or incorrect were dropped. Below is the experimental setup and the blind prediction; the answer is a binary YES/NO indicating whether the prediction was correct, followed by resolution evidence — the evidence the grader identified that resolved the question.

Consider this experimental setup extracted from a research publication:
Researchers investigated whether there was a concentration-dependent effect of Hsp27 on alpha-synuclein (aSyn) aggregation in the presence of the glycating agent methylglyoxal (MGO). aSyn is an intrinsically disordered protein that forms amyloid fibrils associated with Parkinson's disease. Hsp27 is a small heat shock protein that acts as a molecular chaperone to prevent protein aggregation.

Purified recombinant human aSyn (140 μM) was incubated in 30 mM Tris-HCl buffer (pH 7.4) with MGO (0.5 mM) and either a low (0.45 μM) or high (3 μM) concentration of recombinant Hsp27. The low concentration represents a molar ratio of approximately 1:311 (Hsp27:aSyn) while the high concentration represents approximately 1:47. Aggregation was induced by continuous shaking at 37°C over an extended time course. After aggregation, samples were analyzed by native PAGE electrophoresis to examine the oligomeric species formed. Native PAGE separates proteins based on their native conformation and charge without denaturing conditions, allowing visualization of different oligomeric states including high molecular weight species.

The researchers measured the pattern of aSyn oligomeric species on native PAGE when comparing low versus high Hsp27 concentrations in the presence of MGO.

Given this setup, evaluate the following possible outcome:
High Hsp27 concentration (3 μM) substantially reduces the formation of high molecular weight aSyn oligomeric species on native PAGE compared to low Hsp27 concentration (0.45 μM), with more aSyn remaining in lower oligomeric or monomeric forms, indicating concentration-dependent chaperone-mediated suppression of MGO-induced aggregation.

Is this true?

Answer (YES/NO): YES